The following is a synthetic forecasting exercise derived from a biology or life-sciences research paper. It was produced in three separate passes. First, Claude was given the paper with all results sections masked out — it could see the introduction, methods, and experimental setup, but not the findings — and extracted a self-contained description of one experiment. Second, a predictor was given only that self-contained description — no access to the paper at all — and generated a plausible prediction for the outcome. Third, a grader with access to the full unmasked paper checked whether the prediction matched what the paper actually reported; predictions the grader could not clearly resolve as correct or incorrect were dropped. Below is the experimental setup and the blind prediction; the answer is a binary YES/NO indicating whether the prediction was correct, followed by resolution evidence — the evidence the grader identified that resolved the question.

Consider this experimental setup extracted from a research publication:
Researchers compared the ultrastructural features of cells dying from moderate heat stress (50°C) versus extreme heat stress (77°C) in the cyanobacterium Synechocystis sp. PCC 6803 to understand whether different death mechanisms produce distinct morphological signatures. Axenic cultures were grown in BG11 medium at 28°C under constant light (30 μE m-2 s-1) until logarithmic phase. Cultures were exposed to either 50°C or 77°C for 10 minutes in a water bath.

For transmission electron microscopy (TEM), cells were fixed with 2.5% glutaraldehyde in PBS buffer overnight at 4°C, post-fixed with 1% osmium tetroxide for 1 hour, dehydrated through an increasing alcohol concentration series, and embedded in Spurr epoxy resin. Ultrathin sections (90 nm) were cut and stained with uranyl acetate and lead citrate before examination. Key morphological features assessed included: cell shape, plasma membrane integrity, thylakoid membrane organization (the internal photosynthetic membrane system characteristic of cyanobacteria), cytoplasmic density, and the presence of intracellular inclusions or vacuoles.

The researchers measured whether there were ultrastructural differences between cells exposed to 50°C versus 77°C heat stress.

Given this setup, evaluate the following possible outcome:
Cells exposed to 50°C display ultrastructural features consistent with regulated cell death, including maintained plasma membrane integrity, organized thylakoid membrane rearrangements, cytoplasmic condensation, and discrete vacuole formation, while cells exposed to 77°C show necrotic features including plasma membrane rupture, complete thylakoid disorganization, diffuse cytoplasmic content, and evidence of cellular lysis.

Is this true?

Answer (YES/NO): NO